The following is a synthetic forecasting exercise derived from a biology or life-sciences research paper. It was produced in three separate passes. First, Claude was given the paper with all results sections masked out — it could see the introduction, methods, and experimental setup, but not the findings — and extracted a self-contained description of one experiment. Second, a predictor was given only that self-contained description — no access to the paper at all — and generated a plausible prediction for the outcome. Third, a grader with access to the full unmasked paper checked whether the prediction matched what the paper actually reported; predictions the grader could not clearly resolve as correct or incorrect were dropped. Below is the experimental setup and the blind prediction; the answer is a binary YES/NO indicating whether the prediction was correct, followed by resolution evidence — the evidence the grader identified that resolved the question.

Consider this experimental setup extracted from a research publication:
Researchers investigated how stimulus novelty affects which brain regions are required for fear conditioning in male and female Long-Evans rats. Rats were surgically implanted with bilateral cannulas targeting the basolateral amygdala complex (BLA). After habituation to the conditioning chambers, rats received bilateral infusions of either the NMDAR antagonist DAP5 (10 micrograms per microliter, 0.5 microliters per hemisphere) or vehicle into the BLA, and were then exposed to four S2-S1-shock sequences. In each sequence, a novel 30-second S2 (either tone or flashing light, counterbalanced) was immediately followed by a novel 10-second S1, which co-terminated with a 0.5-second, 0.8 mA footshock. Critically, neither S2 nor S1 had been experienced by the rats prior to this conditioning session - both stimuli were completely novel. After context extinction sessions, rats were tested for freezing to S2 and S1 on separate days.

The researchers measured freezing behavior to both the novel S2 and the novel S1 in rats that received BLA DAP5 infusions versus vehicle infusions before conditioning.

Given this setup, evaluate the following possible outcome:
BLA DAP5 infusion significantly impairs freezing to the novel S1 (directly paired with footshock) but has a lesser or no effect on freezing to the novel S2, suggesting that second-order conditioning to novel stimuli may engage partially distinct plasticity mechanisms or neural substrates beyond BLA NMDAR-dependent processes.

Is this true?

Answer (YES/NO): NO